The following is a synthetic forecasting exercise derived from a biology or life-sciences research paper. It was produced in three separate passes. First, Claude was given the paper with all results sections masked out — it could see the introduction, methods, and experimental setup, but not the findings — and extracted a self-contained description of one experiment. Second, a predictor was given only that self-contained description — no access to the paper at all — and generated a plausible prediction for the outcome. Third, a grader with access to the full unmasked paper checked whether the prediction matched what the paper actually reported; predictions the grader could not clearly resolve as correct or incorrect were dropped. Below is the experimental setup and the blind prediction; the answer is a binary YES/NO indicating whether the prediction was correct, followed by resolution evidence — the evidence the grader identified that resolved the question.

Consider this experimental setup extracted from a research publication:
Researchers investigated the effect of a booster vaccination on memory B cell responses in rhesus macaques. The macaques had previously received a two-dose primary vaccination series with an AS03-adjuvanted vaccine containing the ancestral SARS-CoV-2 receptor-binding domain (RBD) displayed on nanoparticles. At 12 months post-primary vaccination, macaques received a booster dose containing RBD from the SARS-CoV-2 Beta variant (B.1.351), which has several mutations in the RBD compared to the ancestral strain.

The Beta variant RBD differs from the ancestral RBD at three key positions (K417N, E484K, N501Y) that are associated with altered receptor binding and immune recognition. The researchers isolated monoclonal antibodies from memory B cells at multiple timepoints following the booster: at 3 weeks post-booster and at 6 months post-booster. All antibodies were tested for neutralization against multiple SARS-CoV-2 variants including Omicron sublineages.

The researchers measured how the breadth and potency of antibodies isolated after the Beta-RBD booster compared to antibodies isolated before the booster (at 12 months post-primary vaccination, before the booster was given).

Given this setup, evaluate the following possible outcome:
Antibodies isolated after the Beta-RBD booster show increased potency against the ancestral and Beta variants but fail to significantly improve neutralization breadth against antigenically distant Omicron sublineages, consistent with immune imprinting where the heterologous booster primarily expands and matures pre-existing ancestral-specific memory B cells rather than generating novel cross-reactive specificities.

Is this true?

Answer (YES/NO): NO